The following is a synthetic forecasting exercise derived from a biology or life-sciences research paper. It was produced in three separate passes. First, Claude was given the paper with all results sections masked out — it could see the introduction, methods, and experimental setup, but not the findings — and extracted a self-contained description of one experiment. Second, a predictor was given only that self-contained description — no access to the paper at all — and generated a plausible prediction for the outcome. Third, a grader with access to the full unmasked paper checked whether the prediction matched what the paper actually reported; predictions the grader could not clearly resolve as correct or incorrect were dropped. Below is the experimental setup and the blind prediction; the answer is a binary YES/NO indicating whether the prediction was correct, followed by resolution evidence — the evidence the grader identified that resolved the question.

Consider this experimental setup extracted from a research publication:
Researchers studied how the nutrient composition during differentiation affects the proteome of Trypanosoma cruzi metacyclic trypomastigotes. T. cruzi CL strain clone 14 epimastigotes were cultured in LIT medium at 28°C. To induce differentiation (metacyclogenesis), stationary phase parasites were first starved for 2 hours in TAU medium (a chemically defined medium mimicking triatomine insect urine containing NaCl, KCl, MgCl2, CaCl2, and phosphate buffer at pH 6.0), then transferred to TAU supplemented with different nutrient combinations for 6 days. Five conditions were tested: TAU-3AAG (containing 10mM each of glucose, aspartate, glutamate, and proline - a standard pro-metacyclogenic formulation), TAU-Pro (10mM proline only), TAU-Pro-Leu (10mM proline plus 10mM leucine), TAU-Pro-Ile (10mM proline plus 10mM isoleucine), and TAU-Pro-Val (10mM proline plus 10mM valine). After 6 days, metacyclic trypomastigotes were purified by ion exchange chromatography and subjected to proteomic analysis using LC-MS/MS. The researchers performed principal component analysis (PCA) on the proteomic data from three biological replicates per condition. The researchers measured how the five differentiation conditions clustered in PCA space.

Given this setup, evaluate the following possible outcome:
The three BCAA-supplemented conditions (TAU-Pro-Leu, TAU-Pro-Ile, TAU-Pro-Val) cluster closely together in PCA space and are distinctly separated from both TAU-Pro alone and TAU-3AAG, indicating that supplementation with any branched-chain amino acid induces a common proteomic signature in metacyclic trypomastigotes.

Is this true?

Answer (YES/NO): NO